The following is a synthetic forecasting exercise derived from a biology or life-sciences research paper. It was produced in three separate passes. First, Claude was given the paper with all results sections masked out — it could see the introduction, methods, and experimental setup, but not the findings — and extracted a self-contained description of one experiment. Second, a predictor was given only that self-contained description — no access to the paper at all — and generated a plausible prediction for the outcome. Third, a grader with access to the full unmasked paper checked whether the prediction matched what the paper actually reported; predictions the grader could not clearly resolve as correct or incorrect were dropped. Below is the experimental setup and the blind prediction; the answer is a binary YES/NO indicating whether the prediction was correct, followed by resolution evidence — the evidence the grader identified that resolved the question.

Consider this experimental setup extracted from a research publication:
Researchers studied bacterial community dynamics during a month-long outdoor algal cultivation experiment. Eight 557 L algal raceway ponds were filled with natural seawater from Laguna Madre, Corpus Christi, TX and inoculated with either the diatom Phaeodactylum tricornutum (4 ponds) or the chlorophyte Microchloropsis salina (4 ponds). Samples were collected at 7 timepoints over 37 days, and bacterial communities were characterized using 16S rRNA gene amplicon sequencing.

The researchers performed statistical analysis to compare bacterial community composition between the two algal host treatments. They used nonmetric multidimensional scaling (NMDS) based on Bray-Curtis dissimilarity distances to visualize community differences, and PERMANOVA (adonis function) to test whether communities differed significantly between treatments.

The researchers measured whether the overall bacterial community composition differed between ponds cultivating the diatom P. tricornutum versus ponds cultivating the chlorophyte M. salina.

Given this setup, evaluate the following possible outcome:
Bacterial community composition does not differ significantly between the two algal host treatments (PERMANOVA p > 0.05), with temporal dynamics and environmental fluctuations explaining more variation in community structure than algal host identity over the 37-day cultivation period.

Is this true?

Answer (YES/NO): NO